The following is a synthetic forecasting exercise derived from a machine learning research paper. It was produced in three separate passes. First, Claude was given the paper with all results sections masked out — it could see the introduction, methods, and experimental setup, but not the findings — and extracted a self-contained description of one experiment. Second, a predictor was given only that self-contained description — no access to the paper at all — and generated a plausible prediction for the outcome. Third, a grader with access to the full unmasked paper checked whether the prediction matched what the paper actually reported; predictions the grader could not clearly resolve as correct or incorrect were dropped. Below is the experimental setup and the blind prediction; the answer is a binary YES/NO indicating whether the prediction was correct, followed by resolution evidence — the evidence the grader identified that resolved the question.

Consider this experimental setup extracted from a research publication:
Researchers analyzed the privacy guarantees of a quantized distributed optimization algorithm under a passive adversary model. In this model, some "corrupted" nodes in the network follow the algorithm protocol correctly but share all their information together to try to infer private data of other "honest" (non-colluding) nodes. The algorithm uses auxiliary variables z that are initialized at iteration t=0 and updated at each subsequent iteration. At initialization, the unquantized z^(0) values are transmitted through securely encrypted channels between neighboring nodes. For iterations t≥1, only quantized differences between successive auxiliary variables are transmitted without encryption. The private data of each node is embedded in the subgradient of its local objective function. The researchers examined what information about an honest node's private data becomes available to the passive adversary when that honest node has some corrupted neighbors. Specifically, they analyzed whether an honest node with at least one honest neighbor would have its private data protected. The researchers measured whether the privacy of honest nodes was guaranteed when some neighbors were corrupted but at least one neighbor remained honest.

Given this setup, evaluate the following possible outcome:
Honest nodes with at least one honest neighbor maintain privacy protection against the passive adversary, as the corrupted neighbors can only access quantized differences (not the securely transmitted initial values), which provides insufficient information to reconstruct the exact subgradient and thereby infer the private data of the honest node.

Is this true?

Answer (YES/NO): YES